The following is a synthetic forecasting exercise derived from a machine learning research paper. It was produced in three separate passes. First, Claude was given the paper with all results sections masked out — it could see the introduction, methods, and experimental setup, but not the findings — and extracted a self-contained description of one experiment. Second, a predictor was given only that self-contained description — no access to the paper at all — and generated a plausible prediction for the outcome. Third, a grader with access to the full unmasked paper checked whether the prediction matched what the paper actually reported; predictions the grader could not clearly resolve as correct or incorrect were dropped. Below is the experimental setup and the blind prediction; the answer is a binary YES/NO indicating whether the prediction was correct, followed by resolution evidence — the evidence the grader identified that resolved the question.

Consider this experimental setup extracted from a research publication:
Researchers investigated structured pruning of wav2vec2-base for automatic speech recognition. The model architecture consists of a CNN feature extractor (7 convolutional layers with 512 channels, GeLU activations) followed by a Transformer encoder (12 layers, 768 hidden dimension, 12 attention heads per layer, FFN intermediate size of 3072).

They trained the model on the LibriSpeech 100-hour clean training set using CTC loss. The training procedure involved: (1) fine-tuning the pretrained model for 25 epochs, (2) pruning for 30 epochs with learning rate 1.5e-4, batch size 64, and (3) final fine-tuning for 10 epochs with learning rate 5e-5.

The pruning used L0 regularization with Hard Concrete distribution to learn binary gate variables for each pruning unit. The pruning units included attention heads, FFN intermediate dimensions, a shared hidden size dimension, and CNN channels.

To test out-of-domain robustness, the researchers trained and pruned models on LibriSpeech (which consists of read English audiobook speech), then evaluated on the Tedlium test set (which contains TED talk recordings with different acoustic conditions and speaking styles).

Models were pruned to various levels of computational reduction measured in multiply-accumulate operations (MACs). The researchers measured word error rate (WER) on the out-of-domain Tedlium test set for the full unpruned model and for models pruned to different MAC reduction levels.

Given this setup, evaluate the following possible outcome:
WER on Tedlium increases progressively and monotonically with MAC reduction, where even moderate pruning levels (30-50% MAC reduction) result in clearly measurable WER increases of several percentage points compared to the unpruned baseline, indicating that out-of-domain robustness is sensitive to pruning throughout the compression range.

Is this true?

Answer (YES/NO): NO